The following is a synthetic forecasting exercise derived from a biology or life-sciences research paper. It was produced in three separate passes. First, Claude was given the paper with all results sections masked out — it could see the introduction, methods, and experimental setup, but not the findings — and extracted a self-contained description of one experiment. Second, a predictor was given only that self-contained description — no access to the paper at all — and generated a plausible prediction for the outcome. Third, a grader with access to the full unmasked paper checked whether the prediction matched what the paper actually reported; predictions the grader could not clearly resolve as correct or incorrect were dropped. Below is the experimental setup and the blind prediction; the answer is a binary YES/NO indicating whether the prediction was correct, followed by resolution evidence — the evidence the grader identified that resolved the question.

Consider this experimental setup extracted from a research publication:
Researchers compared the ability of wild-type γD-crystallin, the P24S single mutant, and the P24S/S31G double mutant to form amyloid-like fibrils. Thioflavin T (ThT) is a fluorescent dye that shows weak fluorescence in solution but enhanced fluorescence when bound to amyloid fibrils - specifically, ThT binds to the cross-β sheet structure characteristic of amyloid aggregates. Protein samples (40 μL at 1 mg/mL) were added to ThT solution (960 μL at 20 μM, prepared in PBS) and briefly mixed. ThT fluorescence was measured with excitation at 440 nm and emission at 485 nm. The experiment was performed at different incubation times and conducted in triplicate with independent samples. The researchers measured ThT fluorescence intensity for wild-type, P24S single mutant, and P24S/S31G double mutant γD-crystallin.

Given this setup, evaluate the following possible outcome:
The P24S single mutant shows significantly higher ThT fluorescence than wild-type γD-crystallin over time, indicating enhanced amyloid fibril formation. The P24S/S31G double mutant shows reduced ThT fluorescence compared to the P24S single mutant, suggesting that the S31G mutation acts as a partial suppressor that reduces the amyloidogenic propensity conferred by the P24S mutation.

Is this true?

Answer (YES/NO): NO